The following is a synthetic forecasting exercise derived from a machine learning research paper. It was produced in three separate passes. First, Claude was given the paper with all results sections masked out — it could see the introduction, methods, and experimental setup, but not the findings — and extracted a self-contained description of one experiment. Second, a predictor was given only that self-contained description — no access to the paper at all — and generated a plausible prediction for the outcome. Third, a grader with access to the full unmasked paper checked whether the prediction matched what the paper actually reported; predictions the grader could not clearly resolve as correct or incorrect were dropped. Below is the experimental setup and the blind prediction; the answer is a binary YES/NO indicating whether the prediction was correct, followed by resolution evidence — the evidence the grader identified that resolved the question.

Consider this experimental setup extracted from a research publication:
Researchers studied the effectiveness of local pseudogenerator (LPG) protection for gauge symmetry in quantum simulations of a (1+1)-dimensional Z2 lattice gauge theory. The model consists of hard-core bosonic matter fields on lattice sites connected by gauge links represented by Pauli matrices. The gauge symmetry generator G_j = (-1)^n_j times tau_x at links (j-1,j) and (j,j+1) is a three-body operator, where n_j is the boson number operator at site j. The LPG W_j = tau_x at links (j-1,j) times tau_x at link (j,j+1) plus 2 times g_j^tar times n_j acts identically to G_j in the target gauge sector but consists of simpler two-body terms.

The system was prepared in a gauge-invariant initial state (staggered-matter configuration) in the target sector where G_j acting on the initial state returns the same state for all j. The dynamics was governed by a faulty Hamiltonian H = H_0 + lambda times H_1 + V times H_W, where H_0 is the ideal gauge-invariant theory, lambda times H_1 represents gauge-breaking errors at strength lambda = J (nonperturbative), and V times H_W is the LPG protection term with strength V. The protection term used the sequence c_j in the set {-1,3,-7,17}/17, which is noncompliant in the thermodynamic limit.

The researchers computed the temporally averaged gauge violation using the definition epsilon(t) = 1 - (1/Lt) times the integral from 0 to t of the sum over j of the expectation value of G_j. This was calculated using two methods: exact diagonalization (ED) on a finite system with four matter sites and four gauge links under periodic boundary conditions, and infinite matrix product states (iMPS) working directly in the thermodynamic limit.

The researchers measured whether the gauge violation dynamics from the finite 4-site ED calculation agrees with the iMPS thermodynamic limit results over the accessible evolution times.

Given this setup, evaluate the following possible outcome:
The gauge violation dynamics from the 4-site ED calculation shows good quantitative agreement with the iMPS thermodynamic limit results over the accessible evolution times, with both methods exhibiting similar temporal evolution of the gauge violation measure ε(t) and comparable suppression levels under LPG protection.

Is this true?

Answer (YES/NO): YES